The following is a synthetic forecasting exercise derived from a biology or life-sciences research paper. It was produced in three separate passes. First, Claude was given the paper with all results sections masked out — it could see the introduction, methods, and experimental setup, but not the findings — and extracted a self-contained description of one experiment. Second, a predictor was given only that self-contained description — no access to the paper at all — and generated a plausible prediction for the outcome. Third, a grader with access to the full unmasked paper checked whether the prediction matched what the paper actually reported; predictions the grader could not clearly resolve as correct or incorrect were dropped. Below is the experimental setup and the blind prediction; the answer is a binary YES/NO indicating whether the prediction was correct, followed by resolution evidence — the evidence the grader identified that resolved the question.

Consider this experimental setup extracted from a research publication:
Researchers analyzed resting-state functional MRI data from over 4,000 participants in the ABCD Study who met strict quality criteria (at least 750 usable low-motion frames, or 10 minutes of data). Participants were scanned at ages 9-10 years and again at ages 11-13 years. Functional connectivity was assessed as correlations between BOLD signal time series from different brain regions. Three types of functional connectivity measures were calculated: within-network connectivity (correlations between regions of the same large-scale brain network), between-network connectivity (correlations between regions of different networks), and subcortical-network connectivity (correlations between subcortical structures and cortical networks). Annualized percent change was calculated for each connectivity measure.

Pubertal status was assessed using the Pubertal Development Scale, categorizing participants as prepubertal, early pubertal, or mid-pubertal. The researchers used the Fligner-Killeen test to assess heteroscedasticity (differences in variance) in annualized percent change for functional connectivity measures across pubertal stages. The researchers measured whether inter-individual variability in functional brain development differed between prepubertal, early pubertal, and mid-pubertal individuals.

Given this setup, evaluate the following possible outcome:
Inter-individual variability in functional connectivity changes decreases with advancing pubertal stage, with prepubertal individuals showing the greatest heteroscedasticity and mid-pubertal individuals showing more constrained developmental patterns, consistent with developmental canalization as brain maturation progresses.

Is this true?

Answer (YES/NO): NO